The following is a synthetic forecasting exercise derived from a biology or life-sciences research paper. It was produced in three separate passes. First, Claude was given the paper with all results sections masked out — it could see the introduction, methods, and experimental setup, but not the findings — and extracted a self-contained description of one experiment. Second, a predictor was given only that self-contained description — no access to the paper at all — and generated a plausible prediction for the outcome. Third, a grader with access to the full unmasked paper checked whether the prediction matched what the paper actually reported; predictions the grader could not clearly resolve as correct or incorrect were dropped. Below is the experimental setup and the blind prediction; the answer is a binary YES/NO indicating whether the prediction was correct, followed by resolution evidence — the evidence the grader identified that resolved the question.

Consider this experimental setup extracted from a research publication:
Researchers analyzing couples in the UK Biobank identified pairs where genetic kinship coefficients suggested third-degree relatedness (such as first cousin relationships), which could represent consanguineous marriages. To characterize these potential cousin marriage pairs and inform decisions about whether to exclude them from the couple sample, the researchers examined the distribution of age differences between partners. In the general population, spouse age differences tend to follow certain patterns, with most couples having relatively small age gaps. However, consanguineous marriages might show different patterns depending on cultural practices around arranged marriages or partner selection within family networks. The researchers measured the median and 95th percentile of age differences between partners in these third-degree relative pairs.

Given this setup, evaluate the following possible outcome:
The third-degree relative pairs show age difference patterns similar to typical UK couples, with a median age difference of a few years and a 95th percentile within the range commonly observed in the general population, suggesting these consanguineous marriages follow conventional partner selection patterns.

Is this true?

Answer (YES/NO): YES